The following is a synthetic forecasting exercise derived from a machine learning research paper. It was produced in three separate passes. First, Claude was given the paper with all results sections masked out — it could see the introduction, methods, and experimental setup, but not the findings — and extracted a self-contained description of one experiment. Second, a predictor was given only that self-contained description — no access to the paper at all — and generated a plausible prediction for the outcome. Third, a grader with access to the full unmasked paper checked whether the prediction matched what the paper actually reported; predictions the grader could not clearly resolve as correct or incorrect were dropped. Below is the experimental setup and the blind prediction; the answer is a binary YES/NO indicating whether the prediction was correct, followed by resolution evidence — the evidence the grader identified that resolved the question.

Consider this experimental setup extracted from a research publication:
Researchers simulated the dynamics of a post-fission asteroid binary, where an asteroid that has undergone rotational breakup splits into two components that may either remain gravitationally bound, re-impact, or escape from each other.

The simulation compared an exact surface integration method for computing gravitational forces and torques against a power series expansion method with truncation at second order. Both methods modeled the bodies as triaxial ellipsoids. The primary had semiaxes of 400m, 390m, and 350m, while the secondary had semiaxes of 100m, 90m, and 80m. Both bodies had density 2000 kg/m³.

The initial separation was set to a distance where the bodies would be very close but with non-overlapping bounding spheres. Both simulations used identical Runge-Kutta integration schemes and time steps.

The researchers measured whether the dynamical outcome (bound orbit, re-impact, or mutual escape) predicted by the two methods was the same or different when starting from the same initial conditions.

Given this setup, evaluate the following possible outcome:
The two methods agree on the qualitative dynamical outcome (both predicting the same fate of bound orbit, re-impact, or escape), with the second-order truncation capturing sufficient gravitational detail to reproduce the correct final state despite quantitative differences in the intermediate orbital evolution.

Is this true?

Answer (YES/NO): NO